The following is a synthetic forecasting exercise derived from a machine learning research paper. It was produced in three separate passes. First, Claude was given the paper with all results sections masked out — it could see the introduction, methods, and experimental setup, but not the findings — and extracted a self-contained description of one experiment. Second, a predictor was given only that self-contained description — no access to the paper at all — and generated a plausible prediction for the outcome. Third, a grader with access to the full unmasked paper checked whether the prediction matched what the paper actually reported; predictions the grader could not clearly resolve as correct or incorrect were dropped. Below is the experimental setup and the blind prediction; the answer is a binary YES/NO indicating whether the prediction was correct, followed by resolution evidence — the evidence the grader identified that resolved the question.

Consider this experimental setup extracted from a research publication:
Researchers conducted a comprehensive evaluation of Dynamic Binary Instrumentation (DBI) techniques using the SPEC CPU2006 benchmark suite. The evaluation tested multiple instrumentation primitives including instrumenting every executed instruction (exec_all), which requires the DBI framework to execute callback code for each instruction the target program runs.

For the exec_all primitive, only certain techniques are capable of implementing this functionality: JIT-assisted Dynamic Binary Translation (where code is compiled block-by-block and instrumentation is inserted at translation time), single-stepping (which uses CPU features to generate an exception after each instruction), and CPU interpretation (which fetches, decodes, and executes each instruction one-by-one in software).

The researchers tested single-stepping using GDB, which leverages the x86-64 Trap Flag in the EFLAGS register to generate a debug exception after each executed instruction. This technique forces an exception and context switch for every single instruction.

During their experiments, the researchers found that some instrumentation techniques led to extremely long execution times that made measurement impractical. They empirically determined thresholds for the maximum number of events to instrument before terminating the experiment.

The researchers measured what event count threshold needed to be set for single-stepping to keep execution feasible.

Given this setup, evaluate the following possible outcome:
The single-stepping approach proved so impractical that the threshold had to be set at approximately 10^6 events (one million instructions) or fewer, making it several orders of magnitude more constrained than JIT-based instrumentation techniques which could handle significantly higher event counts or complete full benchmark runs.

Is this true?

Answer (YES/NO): NO